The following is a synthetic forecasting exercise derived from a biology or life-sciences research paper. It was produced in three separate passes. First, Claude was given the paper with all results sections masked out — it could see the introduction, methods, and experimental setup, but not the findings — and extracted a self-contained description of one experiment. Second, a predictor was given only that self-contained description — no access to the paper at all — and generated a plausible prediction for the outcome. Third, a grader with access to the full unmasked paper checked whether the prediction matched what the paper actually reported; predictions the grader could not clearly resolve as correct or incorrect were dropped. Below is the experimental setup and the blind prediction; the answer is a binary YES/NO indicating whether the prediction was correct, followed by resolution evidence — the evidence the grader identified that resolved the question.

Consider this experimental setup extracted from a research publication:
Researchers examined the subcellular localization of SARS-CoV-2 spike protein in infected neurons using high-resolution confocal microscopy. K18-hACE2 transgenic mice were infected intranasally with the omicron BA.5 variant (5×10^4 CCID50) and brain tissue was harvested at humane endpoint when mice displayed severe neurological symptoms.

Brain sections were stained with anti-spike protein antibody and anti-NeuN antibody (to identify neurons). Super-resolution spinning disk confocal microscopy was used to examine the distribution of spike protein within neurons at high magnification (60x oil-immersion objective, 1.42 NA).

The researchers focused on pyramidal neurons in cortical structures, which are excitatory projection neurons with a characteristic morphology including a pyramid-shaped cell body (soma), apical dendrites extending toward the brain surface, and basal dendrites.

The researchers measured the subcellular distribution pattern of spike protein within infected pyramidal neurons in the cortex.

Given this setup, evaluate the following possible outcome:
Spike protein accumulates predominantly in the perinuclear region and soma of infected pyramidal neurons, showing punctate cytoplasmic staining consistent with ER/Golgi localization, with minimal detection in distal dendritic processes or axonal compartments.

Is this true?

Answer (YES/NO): NO